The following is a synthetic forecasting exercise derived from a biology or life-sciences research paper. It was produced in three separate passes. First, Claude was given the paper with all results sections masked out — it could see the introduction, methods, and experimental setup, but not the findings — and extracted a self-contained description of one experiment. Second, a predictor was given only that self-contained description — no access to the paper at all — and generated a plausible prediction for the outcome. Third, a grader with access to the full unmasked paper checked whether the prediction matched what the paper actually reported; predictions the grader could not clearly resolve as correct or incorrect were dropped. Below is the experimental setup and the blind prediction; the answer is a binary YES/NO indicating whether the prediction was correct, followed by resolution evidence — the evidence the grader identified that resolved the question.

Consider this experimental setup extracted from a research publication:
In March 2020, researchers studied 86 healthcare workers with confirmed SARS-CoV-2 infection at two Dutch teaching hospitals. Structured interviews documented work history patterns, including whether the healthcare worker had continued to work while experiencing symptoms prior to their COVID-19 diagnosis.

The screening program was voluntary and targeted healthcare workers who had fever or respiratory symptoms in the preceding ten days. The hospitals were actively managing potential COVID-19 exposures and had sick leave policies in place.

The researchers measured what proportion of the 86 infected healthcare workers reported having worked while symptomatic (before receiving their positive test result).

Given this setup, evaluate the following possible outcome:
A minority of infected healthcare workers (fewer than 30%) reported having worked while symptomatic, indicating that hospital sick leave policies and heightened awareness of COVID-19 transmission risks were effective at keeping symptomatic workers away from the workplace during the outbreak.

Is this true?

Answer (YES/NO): NO